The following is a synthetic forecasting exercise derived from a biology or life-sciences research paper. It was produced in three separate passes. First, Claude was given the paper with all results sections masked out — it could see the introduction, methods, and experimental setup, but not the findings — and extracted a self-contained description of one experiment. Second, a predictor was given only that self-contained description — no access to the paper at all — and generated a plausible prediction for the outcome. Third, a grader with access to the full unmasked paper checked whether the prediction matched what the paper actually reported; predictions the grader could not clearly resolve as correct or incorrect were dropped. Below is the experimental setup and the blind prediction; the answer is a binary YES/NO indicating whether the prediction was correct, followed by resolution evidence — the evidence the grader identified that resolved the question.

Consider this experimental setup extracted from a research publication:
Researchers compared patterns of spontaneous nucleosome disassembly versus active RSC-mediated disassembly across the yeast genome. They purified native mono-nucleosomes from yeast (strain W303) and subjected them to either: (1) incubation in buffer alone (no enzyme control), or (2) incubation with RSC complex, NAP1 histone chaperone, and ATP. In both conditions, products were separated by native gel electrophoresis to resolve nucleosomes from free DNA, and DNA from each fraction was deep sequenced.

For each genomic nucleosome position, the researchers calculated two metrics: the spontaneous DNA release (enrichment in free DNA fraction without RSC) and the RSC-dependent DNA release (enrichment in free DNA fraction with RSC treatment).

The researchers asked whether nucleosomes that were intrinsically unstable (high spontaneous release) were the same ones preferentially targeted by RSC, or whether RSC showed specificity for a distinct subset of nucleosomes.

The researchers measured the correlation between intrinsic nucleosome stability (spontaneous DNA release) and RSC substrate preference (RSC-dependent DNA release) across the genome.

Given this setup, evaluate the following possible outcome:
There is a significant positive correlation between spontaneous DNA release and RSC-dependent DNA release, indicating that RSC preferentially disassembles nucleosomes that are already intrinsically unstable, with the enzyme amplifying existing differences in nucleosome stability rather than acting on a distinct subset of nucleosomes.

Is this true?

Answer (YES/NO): NO